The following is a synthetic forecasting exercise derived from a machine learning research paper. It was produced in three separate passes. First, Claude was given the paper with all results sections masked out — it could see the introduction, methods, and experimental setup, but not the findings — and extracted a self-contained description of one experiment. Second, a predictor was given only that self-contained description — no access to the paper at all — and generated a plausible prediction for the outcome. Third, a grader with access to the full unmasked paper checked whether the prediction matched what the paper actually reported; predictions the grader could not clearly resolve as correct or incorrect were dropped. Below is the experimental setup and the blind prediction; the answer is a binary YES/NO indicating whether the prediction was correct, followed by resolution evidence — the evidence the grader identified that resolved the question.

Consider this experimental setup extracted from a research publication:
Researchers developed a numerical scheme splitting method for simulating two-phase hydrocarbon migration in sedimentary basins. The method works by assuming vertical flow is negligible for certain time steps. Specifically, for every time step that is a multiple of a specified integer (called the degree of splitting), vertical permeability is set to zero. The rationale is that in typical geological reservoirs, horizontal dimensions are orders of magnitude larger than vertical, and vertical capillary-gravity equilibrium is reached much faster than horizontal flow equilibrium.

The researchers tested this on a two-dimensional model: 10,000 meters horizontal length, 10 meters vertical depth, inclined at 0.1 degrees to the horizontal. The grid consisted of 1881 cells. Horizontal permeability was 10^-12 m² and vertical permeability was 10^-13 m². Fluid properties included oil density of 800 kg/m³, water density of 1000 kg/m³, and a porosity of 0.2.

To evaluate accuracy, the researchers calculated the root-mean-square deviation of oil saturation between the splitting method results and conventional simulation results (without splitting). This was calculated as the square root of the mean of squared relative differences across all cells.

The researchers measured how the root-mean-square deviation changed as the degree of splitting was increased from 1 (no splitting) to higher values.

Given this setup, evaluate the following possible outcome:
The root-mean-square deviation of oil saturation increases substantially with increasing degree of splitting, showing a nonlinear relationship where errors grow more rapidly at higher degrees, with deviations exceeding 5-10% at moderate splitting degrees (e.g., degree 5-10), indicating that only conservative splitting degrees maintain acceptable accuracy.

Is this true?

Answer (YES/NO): NO